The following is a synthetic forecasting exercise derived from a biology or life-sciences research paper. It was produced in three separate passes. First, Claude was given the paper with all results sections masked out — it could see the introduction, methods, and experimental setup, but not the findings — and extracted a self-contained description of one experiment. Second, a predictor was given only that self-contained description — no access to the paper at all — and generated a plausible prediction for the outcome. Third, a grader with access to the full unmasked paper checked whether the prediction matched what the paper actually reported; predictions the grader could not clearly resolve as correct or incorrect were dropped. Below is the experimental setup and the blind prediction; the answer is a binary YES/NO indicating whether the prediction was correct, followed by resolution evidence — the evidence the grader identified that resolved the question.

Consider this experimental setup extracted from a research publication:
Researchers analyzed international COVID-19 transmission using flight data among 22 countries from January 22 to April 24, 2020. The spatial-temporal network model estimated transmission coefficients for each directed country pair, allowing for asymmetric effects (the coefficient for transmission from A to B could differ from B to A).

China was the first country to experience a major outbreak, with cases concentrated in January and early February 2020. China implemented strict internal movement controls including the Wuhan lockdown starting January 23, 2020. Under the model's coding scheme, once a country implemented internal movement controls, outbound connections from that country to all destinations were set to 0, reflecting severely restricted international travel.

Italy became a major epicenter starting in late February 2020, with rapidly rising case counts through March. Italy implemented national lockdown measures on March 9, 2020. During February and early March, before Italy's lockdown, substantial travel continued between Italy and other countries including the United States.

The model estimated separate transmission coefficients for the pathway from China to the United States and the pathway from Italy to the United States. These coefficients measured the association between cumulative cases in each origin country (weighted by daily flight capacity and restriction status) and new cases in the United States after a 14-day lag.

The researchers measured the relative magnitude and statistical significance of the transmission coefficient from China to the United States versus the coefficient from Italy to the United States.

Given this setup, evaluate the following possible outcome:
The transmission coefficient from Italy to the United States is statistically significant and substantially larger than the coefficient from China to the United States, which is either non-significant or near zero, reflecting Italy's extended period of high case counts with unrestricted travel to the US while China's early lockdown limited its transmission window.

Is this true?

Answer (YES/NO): NO